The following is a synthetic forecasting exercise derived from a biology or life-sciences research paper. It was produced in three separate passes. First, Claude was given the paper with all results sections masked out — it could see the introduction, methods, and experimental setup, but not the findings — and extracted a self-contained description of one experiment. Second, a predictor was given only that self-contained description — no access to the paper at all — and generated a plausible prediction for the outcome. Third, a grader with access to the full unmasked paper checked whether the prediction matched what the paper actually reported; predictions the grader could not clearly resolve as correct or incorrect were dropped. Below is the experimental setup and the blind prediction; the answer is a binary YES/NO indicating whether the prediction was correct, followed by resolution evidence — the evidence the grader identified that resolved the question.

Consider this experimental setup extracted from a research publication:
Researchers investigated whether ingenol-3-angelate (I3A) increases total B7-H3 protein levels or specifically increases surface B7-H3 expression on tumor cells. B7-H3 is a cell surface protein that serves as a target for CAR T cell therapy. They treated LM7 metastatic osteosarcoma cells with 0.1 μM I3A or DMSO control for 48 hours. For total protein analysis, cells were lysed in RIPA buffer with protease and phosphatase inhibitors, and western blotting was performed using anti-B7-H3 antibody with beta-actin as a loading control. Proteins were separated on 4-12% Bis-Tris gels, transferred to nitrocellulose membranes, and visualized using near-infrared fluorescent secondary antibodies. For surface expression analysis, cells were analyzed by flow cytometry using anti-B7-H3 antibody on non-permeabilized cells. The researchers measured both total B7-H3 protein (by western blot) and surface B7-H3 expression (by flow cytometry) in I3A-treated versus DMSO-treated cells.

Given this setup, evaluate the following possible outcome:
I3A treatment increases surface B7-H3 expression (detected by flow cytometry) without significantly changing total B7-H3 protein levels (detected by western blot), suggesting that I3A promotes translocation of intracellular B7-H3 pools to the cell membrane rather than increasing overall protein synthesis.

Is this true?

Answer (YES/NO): NO